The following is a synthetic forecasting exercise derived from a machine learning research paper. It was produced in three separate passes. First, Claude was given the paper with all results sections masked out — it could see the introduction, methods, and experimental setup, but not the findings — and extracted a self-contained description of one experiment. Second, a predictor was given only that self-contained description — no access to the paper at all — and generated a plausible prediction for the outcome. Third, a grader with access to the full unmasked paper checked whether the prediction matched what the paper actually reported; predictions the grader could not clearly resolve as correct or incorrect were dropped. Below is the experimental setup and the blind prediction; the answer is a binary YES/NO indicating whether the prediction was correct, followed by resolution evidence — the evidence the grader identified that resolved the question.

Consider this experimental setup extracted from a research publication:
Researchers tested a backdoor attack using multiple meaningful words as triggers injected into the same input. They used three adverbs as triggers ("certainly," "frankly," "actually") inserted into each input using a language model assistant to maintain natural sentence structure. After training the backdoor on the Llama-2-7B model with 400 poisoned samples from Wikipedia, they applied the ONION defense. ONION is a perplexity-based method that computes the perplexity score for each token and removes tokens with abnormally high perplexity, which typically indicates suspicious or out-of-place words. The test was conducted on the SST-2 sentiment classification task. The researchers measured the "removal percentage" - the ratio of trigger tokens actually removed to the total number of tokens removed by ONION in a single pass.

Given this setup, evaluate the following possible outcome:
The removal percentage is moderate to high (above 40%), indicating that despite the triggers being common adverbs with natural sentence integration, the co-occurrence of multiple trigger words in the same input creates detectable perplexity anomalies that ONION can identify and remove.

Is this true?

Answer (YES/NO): NO